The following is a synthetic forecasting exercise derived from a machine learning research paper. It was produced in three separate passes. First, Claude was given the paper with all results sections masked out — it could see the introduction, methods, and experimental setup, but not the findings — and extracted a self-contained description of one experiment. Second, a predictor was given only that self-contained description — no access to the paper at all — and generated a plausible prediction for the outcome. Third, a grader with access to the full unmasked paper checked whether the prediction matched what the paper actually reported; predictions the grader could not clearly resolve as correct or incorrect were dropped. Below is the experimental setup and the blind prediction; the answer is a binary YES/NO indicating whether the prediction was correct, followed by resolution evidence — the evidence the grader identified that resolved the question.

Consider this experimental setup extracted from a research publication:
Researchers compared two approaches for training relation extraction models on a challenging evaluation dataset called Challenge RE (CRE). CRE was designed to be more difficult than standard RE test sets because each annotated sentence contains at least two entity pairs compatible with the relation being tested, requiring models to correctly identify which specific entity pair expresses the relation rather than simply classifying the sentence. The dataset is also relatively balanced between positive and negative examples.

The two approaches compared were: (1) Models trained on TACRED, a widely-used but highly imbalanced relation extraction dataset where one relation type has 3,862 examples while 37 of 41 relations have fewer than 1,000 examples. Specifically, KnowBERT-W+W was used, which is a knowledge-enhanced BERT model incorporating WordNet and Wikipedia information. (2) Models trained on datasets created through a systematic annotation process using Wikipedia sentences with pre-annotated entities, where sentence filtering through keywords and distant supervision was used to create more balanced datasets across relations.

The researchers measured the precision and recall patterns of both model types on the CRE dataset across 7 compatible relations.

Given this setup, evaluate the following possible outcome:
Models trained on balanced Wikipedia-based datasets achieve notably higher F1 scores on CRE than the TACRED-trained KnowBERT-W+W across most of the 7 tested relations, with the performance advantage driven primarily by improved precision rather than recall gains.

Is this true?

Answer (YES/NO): YES